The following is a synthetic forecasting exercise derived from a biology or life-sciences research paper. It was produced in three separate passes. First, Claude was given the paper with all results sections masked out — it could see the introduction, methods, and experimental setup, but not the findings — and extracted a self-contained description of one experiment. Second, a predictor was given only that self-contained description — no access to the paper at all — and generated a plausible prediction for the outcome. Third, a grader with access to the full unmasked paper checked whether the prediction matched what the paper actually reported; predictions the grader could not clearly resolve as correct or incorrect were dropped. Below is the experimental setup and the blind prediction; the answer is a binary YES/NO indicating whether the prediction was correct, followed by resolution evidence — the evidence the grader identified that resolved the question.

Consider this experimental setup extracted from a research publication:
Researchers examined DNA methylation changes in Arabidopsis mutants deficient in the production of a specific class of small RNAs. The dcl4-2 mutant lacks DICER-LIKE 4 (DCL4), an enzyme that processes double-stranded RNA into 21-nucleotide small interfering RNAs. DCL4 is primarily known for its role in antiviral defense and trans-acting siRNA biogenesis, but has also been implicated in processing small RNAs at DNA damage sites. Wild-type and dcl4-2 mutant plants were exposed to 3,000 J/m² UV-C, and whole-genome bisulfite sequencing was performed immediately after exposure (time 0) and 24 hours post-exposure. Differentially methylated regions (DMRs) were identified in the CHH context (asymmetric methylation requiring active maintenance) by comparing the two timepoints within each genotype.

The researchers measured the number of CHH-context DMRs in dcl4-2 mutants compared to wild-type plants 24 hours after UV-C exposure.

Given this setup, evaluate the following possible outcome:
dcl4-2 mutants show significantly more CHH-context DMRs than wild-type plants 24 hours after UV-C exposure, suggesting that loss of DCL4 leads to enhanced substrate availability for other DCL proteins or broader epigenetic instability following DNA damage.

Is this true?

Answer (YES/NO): YES